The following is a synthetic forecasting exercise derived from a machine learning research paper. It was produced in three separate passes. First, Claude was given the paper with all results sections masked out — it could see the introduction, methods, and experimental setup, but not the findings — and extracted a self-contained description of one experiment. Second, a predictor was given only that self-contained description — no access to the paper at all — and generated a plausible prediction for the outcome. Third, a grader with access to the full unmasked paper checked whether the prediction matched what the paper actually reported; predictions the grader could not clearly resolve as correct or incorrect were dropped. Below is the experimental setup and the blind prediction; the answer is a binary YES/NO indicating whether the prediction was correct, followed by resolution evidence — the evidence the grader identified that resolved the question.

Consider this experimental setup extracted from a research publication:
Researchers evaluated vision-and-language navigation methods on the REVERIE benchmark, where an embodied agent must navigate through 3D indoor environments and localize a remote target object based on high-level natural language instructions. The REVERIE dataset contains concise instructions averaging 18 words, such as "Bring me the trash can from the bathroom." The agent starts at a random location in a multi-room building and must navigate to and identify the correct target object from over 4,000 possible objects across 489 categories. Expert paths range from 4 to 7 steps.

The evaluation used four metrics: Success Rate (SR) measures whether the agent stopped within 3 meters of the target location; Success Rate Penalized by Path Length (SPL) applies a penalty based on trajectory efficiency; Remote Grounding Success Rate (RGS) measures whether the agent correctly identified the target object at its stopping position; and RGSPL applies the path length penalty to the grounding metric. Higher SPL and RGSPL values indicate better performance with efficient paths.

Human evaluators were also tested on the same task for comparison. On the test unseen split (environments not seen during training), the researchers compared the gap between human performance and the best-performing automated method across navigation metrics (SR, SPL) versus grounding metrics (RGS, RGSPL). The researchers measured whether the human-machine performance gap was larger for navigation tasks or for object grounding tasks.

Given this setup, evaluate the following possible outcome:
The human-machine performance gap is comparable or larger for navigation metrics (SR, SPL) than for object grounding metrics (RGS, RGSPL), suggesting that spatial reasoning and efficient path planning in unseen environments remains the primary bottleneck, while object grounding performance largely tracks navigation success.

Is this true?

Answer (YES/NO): NO